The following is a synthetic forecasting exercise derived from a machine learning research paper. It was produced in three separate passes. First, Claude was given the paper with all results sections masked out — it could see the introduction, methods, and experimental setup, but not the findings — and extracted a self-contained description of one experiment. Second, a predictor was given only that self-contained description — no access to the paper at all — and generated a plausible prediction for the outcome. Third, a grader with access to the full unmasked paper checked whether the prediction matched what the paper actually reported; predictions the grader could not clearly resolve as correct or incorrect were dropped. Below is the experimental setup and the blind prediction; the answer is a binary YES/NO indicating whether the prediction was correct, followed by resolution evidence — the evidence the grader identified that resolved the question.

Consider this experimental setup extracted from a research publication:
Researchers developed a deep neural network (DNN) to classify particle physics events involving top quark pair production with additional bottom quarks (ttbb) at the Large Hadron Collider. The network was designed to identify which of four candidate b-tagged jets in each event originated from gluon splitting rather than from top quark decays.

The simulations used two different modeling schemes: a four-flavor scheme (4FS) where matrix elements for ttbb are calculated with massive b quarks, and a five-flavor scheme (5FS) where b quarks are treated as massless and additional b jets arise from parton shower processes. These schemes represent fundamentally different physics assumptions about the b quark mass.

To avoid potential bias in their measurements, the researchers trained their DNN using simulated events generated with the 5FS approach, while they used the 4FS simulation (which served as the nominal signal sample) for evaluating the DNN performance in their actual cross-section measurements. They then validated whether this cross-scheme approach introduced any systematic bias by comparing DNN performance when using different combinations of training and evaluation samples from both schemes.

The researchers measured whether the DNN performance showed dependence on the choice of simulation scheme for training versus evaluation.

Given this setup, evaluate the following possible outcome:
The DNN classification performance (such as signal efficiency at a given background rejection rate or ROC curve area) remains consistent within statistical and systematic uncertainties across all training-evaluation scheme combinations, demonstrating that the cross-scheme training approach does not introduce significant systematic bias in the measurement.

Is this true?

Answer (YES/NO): YES